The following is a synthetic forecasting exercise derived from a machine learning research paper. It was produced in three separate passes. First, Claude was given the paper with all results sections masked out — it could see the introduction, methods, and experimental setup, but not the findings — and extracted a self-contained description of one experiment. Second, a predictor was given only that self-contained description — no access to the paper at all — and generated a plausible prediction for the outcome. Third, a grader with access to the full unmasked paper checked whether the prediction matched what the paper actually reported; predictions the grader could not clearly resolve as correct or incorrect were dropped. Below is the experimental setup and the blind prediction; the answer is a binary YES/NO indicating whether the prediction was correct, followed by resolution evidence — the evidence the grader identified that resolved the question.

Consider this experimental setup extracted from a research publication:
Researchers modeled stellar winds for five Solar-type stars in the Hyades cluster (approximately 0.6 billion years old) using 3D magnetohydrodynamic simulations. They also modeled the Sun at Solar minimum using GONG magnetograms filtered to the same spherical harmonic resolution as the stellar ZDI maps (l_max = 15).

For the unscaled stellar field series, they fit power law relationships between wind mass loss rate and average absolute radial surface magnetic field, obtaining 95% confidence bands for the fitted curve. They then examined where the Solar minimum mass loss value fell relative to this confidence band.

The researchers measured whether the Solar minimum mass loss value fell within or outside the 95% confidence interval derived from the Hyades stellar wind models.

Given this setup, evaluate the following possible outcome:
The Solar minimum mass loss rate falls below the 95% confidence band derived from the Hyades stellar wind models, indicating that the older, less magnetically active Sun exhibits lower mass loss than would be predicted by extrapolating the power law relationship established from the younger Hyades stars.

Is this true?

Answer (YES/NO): NO